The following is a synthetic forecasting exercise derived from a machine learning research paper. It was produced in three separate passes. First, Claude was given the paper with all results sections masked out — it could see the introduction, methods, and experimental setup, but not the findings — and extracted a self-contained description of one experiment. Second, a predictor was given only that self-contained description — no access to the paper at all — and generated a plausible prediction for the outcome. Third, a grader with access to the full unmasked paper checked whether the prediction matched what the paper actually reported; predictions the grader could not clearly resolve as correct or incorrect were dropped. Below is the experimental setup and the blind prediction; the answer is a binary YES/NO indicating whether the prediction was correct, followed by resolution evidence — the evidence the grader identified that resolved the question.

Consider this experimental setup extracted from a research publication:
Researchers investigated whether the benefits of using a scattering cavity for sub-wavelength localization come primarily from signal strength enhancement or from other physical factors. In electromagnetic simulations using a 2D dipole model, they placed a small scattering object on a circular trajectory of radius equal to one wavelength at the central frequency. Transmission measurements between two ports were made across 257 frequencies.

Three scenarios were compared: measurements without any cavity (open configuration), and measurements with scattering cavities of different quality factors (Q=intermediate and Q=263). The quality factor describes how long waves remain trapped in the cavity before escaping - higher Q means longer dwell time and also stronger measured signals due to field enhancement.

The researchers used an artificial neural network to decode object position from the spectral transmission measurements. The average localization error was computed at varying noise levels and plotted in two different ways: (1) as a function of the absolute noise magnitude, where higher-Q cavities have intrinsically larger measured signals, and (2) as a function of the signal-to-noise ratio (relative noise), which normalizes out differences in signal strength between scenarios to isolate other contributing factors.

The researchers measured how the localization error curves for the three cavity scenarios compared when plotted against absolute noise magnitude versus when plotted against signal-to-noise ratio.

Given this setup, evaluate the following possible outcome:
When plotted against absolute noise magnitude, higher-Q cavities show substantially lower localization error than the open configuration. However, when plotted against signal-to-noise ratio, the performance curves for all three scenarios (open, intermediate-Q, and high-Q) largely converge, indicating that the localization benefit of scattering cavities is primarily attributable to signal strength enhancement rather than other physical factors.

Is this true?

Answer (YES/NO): NO